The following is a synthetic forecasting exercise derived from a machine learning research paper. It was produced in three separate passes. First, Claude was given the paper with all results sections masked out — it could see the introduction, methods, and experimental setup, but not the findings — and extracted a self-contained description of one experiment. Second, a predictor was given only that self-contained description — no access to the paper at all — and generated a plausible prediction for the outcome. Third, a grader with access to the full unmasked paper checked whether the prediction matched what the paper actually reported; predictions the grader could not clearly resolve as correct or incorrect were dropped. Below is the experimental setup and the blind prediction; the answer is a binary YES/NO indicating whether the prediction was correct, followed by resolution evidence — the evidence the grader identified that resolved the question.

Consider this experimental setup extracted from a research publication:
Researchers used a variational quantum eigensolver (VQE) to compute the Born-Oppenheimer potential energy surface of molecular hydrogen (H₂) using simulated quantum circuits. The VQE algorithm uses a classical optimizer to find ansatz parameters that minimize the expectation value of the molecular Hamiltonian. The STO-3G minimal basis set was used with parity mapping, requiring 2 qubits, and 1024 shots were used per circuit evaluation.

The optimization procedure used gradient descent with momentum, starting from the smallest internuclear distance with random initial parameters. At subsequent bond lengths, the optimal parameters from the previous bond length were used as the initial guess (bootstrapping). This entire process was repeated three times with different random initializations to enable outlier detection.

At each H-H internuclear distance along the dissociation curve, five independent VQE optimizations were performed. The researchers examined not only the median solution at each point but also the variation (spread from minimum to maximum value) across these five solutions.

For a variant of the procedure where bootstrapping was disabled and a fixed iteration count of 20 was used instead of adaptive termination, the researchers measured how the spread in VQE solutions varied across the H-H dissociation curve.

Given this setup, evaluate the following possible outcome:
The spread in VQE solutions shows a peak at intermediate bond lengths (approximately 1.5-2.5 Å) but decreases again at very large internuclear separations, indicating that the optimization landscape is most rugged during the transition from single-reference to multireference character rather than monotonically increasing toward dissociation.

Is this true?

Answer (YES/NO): YES